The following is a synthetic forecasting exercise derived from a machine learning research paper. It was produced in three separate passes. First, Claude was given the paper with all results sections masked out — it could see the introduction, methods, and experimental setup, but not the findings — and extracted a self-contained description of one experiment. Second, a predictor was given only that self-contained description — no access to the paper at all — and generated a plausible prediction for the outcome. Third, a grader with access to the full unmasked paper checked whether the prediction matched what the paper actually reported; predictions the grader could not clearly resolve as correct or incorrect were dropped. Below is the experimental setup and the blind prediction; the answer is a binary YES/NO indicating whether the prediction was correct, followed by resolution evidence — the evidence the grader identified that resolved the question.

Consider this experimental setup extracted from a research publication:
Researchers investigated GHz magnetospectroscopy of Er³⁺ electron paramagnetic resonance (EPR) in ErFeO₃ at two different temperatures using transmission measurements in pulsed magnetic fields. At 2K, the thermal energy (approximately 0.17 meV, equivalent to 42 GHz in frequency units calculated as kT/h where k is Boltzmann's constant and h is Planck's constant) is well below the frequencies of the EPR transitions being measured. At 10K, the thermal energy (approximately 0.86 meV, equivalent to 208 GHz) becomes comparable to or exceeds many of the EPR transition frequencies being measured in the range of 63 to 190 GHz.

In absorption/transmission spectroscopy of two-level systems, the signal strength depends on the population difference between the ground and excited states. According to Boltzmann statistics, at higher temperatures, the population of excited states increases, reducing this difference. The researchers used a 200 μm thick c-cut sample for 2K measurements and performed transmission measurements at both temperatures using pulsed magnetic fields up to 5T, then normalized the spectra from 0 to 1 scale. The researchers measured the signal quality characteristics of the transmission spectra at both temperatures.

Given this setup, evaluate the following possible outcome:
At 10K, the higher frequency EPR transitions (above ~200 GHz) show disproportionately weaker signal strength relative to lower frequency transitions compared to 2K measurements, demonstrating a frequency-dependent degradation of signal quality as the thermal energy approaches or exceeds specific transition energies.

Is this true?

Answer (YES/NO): NO